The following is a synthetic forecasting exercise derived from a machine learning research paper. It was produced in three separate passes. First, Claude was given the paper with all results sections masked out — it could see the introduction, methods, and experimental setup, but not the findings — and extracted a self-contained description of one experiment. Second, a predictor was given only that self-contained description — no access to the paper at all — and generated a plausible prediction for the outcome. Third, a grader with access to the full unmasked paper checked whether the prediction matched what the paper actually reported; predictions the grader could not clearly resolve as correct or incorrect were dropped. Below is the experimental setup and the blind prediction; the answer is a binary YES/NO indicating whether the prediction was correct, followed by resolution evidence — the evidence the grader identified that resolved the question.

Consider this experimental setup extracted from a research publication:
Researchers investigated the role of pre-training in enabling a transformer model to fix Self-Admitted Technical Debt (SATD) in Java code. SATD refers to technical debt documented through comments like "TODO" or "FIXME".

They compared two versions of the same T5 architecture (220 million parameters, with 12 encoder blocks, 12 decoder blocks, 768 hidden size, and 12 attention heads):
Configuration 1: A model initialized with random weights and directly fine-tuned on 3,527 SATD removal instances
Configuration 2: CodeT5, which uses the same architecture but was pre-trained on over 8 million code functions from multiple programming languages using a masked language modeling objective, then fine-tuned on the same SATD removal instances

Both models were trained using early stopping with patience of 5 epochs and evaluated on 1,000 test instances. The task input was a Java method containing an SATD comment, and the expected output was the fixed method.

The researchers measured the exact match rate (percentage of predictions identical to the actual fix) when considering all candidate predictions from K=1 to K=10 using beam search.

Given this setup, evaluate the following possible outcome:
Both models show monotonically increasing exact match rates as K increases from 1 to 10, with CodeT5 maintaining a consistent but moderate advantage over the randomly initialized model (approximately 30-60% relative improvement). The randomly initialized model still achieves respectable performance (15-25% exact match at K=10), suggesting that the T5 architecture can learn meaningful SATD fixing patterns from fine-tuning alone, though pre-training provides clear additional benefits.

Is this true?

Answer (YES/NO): NO